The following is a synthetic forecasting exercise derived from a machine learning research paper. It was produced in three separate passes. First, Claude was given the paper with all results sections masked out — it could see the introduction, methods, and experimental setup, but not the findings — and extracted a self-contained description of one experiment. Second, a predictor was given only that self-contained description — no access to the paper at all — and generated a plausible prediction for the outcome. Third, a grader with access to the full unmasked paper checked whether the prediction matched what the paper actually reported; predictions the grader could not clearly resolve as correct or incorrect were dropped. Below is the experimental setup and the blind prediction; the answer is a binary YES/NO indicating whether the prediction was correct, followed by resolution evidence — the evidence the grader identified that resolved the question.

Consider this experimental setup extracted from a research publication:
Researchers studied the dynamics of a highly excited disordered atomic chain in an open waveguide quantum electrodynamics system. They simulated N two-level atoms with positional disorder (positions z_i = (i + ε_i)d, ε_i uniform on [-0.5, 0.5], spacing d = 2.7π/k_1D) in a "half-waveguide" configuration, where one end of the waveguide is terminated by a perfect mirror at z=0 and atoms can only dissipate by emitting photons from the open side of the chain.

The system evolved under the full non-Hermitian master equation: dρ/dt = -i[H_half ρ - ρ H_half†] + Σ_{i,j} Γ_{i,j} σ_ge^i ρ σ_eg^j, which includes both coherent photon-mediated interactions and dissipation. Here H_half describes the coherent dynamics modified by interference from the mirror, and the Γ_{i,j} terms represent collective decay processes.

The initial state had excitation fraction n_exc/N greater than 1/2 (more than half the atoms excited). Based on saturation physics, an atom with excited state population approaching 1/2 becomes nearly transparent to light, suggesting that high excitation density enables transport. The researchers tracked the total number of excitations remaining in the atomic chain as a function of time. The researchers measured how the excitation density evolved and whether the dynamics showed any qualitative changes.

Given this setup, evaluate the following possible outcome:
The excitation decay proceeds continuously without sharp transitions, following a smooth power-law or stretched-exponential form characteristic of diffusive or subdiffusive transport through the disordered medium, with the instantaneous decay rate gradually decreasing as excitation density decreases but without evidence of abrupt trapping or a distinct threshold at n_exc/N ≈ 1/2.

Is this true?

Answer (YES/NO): NO